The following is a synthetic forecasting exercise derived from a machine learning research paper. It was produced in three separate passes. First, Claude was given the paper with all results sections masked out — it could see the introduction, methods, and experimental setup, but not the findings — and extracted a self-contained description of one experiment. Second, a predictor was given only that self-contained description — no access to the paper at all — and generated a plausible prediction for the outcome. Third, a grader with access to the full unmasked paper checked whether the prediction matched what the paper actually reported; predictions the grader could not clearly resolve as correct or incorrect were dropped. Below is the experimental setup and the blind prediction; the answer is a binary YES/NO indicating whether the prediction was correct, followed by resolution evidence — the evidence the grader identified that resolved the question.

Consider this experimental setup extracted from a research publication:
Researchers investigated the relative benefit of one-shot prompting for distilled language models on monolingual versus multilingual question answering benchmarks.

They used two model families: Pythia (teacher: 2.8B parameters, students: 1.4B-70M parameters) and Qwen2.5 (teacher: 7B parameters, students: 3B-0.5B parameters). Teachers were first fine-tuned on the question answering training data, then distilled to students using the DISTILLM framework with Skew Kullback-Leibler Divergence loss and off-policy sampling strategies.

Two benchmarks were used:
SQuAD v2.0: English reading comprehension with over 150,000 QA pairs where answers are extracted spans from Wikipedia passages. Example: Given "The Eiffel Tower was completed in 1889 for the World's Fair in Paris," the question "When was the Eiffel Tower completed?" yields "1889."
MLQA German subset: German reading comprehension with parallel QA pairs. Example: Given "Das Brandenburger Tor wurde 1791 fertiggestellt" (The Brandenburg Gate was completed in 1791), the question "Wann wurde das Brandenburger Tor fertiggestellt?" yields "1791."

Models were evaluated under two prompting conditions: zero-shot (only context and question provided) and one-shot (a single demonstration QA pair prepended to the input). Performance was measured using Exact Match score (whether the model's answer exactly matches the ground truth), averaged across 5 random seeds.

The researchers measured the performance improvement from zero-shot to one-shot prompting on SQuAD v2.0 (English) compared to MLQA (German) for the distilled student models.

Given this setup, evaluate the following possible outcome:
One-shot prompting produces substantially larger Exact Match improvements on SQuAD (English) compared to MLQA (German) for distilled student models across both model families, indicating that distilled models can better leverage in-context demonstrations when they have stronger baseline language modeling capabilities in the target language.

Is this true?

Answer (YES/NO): NO